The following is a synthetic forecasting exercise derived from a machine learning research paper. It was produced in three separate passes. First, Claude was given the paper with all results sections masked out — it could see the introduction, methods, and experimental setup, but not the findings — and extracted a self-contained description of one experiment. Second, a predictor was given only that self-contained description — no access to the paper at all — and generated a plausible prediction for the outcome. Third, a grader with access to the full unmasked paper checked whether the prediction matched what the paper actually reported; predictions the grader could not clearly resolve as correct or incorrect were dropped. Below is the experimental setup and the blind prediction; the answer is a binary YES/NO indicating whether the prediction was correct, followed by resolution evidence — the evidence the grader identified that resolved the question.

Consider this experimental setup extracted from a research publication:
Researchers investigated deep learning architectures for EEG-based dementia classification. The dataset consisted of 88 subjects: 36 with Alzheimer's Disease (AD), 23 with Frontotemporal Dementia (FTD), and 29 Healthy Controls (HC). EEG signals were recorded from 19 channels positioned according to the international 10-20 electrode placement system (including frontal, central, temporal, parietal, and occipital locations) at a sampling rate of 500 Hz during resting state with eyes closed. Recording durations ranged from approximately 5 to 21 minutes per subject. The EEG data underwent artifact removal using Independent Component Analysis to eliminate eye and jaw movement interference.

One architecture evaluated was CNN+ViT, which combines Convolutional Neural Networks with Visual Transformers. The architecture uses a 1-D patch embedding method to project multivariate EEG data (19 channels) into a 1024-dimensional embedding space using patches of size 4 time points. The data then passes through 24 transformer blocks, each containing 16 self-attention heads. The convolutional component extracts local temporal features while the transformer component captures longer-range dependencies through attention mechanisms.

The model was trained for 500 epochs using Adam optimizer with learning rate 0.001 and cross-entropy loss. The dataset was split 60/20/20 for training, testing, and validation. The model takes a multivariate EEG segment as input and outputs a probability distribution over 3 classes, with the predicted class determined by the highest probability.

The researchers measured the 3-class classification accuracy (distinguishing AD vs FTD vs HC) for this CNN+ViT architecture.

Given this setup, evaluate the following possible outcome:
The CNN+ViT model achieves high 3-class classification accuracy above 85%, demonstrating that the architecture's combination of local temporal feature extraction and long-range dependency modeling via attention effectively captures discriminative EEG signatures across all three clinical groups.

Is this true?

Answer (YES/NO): NO